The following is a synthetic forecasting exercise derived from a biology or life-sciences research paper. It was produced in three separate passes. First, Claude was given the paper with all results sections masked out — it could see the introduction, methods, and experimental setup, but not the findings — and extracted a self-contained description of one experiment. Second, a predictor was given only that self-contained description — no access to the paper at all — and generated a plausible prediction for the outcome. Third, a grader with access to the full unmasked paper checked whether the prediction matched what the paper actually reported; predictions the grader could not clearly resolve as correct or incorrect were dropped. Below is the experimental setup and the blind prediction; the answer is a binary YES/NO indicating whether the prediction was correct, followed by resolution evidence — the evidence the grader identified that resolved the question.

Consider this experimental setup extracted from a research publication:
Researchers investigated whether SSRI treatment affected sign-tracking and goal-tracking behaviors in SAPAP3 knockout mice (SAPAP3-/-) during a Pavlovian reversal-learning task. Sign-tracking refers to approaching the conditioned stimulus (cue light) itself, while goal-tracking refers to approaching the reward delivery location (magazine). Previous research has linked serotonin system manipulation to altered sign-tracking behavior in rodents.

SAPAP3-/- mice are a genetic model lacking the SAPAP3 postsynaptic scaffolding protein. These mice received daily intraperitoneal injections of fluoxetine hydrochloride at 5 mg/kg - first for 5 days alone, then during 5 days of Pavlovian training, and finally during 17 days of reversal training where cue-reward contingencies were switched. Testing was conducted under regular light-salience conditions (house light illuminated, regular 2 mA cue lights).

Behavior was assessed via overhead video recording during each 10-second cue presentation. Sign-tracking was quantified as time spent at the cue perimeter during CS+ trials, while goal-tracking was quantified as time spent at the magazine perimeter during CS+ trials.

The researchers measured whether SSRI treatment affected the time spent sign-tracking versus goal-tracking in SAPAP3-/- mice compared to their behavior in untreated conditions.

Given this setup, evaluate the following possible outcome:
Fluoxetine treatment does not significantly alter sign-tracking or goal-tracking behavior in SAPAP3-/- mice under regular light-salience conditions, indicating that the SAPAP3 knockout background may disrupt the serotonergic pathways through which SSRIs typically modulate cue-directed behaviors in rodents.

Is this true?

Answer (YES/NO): NO